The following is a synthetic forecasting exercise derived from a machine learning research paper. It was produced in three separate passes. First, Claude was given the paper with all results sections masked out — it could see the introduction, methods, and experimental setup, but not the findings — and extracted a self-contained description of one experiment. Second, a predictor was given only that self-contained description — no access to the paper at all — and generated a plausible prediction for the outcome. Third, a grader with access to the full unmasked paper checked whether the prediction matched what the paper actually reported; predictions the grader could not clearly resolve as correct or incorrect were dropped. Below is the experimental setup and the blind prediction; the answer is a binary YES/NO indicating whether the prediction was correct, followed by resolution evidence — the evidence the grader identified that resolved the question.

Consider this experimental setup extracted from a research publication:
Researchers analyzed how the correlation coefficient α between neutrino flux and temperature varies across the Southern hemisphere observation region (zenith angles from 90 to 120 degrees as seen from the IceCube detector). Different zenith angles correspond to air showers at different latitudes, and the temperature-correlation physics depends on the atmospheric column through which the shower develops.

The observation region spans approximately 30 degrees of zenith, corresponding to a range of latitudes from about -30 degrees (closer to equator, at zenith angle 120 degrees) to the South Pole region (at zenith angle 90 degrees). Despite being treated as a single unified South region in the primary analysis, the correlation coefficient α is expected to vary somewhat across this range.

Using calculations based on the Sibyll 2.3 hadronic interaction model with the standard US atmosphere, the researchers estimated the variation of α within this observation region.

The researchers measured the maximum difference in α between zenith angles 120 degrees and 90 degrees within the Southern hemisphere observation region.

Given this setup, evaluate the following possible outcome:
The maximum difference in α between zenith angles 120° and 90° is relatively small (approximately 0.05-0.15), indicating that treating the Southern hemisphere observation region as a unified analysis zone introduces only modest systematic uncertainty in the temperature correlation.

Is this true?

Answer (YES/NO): YES